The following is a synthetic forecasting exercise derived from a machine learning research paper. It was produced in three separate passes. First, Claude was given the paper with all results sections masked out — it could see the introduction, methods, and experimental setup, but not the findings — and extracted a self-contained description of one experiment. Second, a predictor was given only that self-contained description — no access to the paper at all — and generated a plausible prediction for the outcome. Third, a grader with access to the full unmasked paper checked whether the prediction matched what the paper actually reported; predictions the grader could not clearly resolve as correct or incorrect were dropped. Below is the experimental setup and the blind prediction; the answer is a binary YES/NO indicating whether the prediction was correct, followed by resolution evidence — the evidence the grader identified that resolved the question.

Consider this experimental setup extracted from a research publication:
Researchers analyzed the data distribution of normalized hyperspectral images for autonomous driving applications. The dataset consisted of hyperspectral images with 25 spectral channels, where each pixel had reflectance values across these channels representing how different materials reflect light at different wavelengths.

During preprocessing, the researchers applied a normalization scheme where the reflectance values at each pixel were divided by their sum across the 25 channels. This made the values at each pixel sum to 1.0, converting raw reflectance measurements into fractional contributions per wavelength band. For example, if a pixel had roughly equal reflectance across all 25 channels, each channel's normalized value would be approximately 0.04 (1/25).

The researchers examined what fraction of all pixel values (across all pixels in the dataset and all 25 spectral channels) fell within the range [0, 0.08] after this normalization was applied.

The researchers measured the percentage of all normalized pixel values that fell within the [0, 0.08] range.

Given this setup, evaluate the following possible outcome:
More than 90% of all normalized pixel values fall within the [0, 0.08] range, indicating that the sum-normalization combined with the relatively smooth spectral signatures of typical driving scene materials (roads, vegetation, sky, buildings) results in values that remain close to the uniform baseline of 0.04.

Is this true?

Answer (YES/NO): YES